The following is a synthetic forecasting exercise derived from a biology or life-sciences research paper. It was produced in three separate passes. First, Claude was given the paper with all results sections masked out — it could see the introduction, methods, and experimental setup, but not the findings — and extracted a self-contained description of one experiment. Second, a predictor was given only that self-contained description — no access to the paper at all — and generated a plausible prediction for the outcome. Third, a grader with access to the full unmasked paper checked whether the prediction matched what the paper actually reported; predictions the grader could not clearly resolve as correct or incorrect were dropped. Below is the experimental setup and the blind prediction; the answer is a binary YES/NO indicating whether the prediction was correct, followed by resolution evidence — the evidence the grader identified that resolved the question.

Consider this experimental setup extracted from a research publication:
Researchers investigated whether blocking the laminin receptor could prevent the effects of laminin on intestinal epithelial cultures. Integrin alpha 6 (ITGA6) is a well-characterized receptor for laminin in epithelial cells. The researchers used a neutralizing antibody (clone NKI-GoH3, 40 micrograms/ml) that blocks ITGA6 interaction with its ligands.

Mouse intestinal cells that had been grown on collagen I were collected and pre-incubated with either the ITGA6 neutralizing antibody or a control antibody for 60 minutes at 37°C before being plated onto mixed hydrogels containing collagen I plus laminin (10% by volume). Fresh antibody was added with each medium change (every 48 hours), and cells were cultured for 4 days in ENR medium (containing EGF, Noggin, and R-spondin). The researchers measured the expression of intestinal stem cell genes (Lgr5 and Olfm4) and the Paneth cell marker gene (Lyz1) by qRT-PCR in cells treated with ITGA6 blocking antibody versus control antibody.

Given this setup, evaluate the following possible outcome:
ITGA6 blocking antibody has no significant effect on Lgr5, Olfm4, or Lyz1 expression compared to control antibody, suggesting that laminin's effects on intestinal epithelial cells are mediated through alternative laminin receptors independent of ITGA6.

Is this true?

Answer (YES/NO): NO